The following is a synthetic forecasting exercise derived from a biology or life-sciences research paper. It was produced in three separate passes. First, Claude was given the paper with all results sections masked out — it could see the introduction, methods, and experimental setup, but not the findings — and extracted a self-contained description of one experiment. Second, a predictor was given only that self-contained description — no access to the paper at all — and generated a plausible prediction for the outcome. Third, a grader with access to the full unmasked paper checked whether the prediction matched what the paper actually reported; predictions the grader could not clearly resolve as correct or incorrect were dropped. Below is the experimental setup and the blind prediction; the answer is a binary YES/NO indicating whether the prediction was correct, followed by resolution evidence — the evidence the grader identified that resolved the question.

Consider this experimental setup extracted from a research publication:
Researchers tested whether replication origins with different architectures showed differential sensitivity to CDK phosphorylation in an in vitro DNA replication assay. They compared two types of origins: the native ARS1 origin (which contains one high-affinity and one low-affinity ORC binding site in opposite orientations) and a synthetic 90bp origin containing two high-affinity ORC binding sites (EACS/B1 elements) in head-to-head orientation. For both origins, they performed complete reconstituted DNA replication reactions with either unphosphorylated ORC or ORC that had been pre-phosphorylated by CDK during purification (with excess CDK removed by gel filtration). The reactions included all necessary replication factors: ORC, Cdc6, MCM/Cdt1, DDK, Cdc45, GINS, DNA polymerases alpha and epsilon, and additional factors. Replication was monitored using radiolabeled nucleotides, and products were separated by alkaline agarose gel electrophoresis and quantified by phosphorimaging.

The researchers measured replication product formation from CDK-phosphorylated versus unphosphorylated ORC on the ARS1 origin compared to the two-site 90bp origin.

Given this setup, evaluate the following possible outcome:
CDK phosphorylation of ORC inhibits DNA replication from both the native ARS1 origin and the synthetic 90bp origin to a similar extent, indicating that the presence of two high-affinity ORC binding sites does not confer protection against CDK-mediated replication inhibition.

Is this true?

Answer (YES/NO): NO